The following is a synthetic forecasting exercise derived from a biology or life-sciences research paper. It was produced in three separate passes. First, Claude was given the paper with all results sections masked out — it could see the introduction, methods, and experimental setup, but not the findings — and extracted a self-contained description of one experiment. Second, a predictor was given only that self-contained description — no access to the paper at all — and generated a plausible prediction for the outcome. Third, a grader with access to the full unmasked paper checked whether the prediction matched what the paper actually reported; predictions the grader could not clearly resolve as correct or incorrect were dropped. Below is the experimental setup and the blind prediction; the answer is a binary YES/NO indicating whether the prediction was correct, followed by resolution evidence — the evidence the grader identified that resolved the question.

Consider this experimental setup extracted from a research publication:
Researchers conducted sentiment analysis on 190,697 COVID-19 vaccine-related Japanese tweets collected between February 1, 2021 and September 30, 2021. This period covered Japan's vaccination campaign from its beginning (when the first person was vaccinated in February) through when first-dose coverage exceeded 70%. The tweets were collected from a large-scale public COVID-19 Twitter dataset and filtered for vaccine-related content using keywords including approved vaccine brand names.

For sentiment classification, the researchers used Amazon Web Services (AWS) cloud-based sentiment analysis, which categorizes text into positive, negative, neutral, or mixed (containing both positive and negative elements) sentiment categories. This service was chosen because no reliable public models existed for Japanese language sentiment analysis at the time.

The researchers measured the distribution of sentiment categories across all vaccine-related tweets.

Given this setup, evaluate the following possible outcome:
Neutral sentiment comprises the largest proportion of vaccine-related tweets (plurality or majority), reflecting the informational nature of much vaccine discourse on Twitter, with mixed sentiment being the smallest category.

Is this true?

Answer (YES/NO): YES